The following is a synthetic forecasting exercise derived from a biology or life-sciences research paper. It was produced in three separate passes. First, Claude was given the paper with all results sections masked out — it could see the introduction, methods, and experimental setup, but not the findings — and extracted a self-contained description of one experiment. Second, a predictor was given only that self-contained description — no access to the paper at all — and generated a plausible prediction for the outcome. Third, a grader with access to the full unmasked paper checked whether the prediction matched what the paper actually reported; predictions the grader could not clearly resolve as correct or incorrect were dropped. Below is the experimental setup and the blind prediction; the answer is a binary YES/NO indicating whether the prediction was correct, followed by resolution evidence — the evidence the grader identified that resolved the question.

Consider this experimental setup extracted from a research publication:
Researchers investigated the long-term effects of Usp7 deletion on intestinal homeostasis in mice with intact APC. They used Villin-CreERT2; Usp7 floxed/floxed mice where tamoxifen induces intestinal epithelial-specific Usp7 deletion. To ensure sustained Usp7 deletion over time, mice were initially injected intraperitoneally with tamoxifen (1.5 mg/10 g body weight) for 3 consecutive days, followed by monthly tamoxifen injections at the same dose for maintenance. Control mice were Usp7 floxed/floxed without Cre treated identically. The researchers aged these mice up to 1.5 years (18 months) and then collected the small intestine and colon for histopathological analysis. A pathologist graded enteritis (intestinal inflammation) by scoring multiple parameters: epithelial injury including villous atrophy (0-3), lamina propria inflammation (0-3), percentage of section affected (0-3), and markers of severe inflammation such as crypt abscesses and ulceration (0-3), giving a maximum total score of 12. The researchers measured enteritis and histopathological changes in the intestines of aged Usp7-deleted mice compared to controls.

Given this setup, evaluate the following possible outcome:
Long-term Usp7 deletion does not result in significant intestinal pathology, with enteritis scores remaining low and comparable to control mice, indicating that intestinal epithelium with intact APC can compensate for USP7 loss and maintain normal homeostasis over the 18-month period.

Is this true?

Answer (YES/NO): YES